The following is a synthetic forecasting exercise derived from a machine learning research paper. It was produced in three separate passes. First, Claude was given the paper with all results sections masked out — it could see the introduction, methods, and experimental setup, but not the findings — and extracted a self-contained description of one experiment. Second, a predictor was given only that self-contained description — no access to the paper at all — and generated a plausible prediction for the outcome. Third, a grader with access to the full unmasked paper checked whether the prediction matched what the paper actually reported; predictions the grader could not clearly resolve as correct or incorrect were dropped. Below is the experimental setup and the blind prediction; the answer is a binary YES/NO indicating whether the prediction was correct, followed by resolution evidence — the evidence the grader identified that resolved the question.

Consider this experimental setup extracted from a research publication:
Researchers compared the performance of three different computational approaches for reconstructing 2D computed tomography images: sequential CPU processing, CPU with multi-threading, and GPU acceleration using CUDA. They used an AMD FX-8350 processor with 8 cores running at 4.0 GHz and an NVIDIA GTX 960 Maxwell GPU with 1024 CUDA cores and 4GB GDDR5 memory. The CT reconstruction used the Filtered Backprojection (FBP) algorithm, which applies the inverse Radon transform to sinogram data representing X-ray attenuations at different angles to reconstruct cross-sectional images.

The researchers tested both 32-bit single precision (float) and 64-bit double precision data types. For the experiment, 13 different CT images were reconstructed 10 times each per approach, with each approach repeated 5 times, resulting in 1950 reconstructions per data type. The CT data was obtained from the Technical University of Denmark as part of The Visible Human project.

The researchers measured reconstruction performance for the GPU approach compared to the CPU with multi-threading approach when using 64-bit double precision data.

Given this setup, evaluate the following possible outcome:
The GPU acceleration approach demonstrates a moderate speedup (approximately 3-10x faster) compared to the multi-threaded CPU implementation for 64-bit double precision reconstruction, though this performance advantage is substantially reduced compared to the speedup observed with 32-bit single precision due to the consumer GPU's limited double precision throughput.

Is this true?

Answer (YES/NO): NO